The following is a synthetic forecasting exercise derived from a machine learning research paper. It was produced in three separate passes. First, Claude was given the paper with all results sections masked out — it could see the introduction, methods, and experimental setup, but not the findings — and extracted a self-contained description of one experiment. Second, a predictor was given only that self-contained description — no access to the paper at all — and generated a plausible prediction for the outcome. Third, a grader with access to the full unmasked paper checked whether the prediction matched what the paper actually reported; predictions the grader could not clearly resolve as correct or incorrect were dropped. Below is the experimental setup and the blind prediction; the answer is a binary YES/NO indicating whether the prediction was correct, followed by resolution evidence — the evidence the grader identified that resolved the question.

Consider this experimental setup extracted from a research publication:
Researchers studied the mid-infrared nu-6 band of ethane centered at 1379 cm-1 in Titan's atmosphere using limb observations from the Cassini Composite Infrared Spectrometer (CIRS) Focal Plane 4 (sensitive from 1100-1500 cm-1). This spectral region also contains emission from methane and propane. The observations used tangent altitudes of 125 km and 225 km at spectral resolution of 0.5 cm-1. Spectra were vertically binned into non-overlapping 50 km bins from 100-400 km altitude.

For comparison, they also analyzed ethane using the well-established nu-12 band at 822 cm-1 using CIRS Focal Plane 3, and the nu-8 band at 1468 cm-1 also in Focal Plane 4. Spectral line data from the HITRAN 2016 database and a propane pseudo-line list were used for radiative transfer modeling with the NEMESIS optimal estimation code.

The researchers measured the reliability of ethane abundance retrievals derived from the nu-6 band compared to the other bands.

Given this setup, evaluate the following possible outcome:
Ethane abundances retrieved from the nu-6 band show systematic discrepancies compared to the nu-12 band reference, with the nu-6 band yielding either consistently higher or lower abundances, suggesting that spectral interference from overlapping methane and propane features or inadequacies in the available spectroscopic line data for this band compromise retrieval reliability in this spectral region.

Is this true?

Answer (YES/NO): NO